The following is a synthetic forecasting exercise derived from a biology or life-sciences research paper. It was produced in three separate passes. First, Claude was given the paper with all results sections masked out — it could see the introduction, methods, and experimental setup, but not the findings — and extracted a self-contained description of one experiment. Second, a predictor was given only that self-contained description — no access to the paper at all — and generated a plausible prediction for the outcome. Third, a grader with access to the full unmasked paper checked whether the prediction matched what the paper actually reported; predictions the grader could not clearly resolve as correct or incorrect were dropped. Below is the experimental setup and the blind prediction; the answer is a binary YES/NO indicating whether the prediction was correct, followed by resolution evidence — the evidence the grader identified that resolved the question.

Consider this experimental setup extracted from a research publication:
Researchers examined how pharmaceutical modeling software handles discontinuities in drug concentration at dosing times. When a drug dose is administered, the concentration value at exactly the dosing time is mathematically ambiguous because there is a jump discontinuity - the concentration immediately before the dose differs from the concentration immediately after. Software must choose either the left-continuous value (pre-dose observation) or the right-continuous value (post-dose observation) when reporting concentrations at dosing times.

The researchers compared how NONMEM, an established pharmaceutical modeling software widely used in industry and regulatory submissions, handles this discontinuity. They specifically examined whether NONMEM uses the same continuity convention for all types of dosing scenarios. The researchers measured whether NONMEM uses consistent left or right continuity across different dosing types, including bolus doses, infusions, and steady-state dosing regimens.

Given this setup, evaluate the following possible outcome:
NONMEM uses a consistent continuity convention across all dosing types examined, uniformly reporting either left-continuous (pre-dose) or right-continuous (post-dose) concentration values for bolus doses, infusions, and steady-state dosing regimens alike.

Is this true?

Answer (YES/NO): NO